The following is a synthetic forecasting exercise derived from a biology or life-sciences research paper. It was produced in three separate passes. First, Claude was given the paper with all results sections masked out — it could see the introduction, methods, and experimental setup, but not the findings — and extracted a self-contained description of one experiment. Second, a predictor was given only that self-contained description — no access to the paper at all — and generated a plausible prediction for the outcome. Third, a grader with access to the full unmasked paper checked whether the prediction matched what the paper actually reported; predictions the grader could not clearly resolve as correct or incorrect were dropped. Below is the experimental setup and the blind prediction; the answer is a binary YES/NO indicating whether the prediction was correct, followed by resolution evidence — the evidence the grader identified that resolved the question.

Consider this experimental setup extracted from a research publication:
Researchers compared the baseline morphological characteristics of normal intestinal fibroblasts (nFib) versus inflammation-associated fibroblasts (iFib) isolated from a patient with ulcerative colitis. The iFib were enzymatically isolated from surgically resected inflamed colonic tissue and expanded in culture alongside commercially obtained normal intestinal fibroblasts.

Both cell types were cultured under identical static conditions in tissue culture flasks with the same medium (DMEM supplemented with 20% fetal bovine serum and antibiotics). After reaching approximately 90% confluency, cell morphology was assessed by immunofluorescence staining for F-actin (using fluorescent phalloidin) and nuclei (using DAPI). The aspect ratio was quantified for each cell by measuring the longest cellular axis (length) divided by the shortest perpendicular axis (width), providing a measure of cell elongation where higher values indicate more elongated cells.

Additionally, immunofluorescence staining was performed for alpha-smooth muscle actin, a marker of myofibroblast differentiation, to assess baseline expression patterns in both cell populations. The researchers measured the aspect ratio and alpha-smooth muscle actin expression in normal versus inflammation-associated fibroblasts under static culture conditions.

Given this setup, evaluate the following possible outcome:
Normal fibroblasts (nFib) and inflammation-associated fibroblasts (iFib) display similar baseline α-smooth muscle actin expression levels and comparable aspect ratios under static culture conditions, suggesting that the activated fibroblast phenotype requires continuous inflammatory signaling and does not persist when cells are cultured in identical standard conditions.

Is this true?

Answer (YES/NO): NO